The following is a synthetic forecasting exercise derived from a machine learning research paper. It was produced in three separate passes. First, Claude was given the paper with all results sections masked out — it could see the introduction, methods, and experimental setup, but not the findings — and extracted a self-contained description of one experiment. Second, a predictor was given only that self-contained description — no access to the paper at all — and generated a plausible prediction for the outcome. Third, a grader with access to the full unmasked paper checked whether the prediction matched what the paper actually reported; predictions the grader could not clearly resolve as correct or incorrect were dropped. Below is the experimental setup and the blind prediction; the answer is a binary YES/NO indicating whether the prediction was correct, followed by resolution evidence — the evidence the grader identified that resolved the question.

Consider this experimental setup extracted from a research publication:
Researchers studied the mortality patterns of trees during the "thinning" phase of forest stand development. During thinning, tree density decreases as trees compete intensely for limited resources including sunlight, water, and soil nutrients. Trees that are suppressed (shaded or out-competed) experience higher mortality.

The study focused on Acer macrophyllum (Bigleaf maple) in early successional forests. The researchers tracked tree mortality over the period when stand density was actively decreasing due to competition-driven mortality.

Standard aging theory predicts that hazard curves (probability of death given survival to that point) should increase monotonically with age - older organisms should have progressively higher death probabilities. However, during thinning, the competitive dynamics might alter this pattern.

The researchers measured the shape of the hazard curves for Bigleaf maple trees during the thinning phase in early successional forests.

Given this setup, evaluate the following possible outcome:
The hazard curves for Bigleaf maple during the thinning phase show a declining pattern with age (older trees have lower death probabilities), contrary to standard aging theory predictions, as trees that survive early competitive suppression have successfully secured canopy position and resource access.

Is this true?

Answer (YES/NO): NO